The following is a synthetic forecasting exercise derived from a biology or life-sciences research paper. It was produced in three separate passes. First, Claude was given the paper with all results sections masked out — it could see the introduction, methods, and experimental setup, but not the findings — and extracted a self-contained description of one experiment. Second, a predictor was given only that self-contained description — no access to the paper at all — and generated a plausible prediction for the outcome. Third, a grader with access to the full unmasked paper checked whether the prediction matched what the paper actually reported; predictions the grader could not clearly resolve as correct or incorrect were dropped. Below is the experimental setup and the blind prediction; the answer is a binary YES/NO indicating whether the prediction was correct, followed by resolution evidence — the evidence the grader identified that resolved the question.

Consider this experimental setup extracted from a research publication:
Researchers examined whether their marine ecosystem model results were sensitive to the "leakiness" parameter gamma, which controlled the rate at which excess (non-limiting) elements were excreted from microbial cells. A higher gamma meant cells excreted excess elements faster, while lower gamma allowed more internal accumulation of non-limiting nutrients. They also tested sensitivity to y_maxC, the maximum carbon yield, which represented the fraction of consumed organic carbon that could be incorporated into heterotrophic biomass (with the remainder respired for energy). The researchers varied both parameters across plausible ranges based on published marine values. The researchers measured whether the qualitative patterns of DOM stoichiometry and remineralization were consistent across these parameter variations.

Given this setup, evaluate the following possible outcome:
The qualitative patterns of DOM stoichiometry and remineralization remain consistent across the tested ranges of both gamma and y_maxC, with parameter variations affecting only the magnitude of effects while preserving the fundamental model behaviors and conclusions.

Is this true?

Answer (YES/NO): YES